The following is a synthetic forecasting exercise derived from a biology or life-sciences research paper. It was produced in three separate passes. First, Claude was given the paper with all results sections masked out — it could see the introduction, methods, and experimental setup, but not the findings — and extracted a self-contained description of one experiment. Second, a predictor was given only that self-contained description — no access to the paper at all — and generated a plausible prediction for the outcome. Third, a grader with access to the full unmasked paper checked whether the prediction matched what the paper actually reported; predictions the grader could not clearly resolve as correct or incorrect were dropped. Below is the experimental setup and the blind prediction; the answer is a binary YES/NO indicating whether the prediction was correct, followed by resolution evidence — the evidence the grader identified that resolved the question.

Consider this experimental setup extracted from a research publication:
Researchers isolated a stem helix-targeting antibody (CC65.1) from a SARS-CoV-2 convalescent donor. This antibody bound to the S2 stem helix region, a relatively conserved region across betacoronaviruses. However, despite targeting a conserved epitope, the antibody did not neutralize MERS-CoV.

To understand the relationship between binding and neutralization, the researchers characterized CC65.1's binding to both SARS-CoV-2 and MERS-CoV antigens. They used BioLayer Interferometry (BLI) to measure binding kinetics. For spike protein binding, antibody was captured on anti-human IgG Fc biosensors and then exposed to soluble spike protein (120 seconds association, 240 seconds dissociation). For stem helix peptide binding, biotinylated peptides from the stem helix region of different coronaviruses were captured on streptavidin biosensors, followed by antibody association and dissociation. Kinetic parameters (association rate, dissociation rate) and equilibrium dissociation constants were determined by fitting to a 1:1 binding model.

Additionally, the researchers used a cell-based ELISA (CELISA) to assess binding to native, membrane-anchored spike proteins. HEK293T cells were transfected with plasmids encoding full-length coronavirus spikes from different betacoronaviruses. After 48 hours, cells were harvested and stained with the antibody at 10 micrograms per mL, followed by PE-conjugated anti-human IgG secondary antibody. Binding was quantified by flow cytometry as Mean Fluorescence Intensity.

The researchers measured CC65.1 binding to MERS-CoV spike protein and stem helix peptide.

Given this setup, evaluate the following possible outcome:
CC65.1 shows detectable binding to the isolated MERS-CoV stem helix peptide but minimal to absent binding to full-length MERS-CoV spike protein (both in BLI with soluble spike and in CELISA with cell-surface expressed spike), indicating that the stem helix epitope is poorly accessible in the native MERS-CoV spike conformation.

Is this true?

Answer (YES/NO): NO